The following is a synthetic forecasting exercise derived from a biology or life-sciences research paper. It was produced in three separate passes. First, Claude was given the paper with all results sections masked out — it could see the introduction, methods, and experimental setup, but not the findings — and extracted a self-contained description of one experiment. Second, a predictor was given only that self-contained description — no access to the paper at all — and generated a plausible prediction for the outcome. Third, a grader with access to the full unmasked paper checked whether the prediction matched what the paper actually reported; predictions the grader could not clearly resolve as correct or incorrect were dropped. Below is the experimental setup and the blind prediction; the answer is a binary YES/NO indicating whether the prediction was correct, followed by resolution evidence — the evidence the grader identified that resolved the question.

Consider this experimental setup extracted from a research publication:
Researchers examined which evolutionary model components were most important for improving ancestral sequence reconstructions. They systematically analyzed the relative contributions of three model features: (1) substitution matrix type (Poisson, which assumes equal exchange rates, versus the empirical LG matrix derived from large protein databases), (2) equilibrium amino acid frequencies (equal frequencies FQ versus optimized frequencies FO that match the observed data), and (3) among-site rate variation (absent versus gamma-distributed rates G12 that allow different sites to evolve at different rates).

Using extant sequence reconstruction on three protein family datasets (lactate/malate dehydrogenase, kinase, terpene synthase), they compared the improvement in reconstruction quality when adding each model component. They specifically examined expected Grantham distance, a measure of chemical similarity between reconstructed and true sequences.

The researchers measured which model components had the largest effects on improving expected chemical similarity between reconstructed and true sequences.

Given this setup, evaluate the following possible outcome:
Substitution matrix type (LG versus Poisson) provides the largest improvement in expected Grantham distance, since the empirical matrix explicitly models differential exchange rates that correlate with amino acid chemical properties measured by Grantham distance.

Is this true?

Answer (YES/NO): YES